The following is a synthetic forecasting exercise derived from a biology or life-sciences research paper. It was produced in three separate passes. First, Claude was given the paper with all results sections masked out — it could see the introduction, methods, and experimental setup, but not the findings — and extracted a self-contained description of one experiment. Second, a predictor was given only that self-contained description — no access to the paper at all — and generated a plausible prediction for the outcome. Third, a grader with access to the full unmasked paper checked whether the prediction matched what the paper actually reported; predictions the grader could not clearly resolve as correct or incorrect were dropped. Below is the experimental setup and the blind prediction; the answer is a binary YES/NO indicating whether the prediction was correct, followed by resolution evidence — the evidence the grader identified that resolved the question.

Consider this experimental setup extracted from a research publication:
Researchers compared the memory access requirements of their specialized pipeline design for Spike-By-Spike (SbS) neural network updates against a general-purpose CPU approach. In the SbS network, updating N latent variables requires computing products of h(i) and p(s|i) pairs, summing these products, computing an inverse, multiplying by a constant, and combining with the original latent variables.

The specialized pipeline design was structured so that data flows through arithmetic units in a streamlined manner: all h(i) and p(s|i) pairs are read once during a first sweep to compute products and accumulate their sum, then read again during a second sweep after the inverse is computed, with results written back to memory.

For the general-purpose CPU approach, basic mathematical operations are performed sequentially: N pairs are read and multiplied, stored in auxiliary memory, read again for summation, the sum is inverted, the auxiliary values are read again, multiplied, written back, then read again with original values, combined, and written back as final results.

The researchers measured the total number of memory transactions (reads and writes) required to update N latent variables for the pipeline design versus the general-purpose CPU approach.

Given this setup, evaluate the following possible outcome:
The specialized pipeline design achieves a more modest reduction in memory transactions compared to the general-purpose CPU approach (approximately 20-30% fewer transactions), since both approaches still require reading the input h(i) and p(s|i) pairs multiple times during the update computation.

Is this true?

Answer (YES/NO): NO